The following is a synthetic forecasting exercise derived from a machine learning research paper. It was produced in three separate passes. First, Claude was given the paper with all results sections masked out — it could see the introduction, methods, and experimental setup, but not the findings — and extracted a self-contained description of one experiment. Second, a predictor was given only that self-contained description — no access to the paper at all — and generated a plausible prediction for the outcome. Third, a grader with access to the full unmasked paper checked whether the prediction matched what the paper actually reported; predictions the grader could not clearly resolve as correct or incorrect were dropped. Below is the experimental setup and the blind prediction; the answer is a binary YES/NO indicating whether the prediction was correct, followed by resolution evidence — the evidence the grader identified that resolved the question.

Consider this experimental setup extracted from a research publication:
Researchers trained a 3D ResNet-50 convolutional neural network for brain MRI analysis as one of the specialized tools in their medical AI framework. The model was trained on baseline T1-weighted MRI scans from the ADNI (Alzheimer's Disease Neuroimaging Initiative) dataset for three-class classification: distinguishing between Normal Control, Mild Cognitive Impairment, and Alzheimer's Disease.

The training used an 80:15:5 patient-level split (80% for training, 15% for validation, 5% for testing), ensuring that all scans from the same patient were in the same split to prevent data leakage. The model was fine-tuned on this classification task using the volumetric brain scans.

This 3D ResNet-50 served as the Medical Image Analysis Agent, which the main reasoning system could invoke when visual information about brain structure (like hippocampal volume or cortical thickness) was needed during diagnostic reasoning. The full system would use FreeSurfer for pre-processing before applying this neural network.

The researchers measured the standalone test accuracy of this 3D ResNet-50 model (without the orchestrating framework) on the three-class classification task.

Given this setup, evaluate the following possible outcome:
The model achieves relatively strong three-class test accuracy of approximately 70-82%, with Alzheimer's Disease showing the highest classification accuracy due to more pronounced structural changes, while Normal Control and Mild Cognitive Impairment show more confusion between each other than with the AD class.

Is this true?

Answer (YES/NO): NO